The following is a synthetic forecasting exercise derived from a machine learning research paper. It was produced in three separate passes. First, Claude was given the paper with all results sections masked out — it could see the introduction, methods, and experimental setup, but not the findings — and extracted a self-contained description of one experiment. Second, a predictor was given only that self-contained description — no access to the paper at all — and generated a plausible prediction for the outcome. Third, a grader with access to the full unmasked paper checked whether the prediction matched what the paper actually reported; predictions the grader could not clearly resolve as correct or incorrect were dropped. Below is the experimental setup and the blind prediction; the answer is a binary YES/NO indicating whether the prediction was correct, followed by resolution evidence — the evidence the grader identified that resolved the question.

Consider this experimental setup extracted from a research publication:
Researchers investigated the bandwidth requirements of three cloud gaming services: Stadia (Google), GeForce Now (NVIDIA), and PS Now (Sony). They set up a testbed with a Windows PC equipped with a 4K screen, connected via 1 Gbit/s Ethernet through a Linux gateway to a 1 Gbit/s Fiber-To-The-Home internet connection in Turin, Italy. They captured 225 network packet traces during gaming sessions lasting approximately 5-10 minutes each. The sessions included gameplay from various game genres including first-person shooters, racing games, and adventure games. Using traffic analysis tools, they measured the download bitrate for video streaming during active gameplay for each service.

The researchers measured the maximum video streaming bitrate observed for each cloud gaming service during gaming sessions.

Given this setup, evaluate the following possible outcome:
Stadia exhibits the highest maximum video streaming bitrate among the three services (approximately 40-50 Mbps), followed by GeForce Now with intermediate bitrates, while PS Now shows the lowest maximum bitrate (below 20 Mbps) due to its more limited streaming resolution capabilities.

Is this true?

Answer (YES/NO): NO